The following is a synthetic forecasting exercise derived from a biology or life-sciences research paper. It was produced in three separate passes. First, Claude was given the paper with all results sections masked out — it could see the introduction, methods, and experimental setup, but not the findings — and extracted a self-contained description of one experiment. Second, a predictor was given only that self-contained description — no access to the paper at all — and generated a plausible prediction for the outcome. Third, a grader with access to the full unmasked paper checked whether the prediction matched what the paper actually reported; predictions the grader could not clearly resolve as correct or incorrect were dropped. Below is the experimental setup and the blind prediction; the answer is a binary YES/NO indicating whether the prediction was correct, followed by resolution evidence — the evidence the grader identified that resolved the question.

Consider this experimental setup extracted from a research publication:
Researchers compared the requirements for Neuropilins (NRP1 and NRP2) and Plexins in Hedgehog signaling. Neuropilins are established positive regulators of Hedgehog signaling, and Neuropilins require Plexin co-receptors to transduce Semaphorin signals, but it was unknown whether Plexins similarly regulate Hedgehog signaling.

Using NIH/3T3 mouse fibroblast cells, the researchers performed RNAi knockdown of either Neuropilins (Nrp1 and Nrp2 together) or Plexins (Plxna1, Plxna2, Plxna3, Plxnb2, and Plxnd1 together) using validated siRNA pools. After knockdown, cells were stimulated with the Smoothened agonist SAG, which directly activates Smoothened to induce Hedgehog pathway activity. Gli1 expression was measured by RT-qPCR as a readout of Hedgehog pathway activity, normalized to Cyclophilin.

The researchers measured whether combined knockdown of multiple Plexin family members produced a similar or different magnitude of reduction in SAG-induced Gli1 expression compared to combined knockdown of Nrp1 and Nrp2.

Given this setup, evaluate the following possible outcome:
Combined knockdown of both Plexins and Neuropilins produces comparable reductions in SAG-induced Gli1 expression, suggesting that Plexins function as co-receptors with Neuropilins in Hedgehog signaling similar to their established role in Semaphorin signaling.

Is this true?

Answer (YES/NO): NO